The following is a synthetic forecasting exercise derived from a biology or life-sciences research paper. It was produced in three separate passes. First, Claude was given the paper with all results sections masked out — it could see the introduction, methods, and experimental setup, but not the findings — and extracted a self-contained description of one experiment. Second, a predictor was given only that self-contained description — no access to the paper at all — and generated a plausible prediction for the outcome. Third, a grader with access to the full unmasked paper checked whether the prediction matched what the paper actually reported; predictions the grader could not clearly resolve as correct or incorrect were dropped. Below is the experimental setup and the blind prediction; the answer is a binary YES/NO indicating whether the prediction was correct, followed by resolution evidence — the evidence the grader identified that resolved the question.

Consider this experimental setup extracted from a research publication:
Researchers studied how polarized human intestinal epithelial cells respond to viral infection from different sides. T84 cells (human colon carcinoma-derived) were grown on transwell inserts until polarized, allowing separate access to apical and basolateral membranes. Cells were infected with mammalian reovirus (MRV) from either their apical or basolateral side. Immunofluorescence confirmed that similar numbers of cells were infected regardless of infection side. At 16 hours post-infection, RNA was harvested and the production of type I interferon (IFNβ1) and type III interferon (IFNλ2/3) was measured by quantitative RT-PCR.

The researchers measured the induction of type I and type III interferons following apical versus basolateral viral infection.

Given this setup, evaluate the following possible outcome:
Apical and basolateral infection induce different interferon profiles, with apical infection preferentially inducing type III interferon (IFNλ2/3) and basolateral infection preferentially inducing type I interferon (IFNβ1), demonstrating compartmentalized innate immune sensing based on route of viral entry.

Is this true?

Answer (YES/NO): NO